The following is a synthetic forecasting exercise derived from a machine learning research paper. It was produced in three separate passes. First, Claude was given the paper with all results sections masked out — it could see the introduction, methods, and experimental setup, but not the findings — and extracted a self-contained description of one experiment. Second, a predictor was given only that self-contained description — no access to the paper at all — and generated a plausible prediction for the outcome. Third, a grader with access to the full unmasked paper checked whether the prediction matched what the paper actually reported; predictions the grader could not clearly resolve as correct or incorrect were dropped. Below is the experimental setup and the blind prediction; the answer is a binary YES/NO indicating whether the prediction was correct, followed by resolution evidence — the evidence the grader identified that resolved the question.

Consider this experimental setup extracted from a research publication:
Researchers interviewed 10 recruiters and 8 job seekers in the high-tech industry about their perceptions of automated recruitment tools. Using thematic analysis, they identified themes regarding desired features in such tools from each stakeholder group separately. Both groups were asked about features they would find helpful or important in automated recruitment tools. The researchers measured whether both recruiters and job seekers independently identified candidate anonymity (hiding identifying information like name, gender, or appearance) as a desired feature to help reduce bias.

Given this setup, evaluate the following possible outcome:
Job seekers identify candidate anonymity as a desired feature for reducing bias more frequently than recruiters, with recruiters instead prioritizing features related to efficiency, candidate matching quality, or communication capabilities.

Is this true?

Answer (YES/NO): NO